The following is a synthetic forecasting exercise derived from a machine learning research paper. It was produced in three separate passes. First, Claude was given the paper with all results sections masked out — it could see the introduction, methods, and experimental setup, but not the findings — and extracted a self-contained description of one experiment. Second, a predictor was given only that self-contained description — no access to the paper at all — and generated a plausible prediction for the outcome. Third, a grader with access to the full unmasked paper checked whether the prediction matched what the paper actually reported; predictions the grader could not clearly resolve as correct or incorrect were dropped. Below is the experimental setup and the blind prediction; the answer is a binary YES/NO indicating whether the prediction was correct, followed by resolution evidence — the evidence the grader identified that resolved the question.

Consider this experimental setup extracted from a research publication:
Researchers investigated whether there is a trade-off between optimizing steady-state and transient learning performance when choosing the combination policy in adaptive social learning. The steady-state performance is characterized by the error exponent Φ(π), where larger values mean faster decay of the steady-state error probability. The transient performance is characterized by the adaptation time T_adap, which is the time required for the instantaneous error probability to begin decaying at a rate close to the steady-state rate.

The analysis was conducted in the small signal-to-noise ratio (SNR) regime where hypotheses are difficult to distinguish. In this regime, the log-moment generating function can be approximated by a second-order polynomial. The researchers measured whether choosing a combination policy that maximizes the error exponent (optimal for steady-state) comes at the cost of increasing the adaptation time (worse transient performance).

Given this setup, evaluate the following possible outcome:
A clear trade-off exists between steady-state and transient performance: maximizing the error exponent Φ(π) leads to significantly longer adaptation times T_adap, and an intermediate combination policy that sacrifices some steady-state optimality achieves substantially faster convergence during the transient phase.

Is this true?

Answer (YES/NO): NO